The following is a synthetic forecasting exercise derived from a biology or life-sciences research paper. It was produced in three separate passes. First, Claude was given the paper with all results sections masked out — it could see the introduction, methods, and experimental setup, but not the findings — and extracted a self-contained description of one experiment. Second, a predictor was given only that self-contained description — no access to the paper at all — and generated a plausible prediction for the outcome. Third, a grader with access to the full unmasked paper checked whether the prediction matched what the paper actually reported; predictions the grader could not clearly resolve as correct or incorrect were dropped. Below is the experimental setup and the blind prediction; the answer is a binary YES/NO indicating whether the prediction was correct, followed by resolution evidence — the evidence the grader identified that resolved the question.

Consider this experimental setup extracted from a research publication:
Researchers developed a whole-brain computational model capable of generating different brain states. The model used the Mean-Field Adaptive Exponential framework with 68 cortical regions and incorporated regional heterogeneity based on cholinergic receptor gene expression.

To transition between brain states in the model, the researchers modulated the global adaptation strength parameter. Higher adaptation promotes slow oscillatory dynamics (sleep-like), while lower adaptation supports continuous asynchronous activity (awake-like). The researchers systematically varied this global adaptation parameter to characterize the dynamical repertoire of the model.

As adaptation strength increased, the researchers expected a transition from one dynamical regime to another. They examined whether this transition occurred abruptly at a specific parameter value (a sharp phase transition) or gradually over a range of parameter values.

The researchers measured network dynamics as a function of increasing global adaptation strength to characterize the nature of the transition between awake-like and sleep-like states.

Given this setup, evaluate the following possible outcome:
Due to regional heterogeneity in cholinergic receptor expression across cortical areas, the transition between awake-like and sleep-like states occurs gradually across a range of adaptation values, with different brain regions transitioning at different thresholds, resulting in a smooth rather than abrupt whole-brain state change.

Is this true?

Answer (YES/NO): YES